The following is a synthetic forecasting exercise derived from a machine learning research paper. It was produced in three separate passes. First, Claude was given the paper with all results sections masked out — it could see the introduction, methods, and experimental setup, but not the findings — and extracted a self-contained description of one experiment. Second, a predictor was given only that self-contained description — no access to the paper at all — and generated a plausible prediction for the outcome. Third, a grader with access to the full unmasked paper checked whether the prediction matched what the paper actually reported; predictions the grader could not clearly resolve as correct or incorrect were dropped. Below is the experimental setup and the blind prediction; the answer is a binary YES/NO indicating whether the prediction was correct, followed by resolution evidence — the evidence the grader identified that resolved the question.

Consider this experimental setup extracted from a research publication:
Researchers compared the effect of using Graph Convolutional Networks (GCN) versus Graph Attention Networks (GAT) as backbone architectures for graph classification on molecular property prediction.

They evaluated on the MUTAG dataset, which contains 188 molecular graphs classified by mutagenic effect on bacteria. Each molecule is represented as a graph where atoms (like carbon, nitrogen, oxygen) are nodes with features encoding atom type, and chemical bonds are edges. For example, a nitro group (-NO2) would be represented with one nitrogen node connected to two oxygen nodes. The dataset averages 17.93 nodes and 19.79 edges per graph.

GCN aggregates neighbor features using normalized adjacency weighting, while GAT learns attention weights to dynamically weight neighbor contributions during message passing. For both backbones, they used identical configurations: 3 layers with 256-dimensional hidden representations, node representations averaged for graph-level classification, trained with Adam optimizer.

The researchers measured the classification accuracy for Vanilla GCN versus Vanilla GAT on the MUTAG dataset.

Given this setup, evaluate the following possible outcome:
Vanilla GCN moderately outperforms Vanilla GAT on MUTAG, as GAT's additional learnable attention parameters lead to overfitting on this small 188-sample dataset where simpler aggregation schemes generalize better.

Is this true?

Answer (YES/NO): YES